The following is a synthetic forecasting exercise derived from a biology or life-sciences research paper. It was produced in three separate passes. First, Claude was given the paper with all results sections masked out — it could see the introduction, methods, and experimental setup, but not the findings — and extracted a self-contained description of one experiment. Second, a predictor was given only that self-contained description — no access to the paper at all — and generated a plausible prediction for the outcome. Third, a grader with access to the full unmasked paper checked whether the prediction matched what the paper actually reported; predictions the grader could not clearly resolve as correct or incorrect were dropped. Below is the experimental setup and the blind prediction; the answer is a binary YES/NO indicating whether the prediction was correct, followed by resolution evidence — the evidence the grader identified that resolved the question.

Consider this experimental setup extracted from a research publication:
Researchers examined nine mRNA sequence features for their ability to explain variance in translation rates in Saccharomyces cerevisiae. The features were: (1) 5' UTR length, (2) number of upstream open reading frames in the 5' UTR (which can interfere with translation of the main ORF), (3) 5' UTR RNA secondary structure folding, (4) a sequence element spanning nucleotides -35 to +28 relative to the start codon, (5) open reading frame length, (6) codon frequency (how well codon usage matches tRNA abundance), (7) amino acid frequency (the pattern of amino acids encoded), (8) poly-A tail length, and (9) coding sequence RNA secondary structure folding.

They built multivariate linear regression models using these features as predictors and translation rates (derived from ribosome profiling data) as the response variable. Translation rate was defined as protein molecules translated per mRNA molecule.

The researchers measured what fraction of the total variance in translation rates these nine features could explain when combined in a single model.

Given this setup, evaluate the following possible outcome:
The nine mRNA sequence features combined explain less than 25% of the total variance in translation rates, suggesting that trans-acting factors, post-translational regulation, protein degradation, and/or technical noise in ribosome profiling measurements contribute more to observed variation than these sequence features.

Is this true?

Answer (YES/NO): NO